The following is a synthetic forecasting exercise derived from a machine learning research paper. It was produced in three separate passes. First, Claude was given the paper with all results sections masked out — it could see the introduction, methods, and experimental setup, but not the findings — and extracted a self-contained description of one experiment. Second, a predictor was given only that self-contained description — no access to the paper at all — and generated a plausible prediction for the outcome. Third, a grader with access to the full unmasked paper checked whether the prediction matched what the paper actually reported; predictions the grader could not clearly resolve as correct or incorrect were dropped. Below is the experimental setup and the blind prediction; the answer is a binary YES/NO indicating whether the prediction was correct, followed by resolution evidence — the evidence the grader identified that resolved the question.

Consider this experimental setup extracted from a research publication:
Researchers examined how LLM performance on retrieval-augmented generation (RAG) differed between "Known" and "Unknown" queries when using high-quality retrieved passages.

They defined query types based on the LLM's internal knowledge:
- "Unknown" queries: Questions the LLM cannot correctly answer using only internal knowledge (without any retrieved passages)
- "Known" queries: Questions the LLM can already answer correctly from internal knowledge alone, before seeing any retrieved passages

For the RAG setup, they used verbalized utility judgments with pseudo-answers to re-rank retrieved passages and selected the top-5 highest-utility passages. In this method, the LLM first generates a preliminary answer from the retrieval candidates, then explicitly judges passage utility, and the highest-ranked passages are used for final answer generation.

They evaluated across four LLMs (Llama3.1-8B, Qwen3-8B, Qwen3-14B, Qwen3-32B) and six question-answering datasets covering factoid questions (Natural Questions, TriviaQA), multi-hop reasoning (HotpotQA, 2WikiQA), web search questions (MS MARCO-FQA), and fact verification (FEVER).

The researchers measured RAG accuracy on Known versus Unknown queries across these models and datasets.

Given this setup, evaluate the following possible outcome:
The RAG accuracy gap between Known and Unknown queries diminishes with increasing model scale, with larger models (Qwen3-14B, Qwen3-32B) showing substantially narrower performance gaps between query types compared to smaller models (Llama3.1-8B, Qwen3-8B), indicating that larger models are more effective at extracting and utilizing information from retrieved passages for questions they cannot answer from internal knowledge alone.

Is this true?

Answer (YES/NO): NO